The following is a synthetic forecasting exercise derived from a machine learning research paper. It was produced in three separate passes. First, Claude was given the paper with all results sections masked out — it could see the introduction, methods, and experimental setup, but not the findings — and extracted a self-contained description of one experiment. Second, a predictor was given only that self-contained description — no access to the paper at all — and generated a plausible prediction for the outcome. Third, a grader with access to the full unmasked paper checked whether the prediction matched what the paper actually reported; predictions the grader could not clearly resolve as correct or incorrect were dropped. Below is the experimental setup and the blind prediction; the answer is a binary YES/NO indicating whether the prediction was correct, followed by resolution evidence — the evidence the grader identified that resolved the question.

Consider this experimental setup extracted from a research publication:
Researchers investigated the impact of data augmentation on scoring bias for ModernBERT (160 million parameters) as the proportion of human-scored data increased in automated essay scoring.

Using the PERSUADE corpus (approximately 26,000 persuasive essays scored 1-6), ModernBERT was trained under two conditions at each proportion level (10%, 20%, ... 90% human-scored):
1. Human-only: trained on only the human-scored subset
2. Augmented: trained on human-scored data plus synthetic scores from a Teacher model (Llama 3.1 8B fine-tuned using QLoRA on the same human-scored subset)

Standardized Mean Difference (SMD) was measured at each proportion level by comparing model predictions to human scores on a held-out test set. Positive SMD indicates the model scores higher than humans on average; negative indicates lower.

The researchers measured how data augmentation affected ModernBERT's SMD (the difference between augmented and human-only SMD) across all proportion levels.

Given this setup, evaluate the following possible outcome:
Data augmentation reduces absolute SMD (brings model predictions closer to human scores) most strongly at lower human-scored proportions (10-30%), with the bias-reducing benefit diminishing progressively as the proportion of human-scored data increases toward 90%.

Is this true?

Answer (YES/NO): NO